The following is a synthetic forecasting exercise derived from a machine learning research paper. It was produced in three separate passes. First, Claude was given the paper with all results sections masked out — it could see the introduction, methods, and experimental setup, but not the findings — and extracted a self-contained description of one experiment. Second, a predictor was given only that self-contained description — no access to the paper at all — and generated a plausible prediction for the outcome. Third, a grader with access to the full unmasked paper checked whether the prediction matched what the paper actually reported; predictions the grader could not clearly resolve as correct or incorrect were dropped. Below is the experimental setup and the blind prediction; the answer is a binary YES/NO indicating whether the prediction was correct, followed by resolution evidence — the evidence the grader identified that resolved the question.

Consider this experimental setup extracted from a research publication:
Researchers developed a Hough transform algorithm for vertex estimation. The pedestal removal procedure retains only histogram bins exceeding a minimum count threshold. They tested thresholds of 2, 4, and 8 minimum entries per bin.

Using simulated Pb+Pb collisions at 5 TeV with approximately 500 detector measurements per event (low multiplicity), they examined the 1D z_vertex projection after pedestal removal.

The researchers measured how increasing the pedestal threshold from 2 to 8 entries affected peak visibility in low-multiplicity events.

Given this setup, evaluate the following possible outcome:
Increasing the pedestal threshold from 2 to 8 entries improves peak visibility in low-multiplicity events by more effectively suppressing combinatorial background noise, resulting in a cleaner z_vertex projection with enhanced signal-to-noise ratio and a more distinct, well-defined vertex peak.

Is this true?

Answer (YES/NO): NO